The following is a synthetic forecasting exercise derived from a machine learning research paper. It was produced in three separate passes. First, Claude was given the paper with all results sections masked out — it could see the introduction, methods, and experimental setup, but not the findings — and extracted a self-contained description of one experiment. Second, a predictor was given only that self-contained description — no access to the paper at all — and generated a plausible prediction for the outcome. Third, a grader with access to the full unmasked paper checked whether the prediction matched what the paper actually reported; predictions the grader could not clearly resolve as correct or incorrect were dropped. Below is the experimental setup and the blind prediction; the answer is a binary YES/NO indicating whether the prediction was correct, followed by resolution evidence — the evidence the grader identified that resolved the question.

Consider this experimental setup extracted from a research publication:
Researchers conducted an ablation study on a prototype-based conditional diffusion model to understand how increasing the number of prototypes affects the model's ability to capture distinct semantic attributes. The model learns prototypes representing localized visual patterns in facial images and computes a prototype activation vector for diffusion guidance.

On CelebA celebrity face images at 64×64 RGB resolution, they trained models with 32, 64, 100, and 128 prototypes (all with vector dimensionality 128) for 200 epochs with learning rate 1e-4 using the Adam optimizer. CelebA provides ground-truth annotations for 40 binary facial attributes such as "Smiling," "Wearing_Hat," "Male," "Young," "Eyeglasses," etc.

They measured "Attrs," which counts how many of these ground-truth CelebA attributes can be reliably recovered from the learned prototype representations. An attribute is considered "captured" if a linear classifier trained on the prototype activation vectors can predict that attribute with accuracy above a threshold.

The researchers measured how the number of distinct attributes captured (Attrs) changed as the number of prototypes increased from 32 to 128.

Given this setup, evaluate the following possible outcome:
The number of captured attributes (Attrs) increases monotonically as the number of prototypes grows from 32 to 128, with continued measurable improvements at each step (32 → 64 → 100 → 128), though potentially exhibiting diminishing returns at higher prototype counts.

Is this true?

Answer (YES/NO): NO